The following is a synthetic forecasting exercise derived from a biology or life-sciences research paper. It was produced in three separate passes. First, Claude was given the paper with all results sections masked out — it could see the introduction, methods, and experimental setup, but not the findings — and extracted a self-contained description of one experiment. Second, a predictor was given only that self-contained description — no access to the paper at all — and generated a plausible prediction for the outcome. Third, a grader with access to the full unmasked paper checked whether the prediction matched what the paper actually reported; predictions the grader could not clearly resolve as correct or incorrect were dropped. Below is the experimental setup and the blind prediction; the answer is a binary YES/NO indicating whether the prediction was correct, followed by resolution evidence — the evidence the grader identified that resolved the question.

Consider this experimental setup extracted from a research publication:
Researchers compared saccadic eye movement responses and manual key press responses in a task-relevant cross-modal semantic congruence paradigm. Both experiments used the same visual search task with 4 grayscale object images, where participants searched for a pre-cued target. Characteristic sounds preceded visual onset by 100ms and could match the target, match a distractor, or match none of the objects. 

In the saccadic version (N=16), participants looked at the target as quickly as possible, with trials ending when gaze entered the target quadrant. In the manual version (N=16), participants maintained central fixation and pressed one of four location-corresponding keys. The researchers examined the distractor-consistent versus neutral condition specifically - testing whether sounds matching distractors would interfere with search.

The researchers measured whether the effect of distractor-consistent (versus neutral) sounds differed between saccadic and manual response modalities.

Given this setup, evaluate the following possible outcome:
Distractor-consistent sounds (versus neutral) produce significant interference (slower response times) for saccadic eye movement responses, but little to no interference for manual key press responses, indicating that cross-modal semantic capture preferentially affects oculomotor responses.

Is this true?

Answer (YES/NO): NO